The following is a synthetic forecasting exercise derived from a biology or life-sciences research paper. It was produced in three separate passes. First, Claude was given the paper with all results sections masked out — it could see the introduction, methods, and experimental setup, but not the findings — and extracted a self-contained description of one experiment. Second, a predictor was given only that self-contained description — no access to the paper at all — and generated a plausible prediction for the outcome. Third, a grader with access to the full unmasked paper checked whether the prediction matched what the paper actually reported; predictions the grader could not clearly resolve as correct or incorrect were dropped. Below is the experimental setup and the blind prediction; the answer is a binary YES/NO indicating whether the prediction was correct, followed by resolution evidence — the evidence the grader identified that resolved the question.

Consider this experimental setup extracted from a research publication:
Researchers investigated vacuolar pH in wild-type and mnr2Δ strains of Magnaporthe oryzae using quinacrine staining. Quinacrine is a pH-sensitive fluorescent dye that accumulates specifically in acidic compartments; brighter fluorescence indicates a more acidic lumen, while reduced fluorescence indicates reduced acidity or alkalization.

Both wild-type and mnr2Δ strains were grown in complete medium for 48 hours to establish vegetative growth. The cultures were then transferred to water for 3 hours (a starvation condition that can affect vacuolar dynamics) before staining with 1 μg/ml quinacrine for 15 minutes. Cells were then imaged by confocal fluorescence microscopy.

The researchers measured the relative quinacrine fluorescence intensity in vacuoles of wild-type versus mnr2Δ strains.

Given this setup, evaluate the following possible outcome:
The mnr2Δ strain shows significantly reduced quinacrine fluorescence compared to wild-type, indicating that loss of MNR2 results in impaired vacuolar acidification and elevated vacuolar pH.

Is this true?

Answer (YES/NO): YES